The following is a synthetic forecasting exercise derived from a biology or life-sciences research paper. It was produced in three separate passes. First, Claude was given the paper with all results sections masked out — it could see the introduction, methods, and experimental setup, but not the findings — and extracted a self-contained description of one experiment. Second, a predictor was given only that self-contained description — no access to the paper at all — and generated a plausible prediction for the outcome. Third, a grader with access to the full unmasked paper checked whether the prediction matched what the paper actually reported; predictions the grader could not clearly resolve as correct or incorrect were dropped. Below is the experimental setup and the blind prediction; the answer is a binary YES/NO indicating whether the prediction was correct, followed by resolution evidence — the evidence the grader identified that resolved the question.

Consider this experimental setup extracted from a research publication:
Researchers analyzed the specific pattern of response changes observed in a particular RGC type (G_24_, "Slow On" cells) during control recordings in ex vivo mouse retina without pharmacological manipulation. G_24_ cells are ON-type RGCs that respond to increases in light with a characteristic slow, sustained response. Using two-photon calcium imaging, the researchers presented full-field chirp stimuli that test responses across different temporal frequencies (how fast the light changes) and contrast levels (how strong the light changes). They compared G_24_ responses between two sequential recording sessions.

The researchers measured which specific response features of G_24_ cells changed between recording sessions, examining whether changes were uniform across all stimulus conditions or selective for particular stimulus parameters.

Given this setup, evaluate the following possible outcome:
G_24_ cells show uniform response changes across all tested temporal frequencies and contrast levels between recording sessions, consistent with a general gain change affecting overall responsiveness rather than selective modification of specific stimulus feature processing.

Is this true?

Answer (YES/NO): NO